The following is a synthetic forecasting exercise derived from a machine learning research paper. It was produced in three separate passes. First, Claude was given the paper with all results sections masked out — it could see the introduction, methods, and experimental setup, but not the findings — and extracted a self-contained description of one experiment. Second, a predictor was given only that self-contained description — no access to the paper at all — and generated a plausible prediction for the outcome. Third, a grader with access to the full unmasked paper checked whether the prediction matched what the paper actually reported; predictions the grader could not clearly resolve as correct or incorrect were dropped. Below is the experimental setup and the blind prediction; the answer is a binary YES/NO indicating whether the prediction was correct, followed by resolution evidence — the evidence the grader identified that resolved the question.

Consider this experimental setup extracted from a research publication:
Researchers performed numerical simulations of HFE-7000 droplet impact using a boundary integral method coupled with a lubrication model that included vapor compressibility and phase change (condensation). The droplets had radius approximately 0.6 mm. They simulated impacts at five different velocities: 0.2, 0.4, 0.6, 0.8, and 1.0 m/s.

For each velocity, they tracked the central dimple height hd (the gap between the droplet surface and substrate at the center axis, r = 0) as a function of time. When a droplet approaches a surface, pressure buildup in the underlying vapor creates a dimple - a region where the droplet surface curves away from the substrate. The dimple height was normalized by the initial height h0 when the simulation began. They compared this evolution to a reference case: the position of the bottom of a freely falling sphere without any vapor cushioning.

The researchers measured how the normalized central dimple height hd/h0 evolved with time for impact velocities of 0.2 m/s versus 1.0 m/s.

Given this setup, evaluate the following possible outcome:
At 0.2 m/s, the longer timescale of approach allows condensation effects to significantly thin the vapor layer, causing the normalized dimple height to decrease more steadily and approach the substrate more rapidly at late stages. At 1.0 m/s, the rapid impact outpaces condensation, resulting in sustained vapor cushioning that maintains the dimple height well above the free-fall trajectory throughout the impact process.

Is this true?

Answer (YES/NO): NO